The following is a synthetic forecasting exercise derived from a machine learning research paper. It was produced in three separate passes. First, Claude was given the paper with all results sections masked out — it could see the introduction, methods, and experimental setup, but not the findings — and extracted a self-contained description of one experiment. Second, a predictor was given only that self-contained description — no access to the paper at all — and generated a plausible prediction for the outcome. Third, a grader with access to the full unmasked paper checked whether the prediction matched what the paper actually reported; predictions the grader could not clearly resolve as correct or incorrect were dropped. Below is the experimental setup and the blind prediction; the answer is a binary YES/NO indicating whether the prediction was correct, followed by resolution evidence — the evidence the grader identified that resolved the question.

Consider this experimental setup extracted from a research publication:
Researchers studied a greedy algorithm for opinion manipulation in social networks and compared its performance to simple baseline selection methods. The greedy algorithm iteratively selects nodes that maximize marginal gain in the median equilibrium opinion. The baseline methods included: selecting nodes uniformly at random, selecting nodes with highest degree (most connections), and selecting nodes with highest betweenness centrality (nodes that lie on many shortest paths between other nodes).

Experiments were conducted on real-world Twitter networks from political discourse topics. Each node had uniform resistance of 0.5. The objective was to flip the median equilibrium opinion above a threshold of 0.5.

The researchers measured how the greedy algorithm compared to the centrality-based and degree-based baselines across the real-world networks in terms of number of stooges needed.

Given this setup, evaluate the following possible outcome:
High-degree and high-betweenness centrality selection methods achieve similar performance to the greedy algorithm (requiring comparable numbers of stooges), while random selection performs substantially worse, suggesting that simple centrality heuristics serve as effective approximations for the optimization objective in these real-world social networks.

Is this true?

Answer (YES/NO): NO